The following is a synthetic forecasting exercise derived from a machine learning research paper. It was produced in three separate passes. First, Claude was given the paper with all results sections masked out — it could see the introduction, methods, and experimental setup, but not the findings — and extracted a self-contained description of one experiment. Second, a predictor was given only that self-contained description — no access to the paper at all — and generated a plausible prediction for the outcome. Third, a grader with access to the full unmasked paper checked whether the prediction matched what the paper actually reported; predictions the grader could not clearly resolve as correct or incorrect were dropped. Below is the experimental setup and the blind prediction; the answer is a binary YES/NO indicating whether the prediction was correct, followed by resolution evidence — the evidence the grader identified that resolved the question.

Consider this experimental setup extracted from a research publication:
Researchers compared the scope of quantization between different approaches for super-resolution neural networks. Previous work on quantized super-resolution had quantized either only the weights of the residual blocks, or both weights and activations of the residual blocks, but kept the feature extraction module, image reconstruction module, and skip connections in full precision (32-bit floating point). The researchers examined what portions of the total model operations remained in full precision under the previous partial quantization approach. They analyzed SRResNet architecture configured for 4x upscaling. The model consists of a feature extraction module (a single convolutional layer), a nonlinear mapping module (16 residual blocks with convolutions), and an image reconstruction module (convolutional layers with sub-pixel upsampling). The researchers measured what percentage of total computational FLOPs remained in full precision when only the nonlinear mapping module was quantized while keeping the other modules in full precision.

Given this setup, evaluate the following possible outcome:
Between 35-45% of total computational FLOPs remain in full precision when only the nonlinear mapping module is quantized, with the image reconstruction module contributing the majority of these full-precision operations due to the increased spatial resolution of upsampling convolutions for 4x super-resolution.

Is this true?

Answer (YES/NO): NO